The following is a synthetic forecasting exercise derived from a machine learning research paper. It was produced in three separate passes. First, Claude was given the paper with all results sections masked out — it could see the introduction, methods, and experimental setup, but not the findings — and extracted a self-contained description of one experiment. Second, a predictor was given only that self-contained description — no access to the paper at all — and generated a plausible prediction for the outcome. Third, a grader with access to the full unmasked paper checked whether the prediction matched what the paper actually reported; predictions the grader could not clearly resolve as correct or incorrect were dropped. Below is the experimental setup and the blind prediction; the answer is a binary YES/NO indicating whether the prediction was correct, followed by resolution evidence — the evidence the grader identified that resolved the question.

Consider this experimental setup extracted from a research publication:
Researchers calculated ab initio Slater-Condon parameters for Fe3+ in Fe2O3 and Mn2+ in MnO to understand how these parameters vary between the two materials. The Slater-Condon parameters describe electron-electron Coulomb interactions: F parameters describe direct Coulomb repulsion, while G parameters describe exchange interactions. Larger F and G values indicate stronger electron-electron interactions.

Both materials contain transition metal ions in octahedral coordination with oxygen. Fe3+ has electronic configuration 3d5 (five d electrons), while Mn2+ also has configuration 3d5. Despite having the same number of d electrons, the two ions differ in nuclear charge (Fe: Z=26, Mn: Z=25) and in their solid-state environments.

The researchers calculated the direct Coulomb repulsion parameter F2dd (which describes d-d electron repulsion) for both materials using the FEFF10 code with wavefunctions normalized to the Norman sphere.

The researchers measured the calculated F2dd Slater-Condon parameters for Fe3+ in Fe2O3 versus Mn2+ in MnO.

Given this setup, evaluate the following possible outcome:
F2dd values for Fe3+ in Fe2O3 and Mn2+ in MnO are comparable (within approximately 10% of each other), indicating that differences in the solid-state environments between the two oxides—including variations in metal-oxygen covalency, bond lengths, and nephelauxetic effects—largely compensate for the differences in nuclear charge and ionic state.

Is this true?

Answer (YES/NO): YES